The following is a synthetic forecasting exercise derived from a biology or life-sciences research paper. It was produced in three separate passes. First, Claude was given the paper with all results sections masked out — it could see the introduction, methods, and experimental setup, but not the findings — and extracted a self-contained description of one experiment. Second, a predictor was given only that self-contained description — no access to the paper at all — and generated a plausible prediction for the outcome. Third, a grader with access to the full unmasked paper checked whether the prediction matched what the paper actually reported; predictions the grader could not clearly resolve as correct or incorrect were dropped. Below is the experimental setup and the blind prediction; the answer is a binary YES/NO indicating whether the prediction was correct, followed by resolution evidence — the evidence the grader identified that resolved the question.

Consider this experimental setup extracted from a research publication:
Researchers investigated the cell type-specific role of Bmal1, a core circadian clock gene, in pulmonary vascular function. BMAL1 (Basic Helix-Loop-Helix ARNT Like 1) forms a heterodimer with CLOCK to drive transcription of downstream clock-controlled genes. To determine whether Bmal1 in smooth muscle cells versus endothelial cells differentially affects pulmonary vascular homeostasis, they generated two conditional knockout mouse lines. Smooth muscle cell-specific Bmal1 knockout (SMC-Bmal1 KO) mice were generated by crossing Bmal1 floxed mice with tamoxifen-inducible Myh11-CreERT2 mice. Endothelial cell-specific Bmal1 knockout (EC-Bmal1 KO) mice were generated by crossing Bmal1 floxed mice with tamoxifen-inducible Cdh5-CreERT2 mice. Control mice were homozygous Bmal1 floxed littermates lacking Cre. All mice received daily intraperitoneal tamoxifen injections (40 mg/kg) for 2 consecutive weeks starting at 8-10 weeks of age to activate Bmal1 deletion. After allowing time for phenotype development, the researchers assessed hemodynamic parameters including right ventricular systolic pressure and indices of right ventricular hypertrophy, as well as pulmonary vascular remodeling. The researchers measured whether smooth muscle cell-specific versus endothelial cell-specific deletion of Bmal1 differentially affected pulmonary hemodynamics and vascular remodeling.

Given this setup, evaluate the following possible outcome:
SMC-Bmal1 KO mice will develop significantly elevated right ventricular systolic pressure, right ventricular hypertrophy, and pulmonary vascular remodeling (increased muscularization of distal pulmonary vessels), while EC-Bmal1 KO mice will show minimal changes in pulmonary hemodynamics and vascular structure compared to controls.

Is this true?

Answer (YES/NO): NO